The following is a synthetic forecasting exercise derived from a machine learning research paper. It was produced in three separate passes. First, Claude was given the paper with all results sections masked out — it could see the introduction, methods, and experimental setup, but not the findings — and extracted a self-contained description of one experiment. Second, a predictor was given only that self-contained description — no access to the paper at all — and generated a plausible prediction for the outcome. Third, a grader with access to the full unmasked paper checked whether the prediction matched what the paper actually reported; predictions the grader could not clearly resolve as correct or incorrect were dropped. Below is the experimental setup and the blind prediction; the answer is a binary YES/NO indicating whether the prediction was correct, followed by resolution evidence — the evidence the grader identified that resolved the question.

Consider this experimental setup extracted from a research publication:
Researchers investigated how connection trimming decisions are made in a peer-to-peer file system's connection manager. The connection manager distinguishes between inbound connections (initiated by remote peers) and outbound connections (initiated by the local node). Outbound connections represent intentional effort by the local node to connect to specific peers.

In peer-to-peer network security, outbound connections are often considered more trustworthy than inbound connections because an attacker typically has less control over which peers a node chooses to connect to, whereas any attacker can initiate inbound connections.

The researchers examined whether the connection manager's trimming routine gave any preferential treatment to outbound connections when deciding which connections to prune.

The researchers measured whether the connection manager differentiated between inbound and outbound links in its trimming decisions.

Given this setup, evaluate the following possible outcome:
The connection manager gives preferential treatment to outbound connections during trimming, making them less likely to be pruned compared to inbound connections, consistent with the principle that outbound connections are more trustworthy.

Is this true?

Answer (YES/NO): NO